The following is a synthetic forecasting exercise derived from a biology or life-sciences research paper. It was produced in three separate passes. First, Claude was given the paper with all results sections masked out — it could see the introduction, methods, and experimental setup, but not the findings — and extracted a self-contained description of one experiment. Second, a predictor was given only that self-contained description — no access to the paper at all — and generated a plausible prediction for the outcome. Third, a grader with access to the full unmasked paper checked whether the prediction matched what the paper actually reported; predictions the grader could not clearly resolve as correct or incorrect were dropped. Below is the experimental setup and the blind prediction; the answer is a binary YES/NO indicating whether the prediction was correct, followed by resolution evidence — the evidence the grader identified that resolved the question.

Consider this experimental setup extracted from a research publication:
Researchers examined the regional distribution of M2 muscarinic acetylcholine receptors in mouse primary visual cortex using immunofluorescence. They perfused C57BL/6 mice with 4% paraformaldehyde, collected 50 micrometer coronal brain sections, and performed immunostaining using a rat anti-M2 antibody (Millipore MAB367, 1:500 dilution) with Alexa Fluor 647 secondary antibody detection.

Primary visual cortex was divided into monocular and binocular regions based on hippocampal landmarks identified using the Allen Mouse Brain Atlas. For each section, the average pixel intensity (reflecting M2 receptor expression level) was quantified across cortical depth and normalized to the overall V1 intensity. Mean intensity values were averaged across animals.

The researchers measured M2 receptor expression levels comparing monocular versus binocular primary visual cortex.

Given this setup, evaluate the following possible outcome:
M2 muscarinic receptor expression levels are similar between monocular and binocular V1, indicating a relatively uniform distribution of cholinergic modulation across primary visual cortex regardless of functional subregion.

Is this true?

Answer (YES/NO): NO